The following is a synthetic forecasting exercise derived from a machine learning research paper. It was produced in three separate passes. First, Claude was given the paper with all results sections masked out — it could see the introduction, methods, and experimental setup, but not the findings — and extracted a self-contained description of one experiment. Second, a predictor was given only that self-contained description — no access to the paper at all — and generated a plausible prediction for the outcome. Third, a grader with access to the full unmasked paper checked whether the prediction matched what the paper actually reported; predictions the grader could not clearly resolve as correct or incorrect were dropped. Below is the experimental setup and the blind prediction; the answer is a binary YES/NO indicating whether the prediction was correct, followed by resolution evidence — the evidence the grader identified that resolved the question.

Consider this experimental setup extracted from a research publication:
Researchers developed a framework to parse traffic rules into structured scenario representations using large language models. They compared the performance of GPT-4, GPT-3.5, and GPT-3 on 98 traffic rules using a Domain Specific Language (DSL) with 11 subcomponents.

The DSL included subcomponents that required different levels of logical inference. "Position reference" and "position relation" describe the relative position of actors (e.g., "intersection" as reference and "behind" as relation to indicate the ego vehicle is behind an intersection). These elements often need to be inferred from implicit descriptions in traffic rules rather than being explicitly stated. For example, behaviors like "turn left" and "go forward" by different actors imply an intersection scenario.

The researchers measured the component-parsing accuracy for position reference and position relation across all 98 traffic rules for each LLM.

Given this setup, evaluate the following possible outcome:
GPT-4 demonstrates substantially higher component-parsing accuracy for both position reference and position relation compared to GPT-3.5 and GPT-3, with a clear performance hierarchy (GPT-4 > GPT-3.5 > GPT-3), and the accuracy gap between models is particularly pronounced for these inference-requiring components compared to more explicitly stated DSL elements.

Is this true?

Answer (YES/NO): NO